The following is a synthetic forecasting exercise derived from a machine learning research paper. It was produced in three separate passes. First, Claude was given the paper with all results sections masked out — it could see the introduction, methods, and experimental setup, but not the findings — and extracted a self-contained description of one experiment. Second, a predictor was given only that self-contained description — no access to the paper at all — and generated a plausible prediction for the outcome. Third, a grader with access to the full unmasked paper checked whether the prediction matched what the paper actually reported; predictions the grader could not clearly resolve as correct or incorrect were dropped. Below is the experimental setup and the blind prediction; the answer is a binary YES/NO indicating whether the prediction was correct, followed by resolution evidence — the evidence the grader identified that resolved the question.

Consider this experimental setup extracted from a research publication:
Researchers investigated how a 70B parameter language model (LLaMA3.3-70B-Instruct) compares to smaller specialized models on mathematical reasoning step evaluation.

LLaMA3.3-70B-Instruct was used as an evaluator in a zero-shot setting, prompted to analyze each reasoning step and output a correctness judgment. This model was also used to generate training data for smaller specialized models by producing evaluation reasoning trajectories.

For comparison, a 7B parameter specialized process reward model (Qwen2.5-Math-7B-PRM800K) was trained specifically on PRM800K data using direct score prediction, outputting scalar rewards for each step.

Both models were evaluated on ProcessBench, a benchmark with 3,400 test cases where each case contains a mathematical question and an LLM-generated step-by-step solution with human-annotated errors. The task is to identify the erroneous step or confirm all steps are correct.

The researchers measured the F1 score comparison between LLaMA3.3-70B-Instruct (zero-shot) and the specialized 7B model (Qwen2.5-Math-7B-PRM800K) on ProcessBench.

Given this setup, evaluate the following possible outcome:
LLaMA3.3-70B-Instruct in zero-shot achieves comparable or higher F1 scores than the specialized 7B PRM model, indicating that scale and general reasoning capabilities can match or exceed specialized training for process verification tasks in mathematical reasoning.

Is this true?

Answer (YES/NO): YES